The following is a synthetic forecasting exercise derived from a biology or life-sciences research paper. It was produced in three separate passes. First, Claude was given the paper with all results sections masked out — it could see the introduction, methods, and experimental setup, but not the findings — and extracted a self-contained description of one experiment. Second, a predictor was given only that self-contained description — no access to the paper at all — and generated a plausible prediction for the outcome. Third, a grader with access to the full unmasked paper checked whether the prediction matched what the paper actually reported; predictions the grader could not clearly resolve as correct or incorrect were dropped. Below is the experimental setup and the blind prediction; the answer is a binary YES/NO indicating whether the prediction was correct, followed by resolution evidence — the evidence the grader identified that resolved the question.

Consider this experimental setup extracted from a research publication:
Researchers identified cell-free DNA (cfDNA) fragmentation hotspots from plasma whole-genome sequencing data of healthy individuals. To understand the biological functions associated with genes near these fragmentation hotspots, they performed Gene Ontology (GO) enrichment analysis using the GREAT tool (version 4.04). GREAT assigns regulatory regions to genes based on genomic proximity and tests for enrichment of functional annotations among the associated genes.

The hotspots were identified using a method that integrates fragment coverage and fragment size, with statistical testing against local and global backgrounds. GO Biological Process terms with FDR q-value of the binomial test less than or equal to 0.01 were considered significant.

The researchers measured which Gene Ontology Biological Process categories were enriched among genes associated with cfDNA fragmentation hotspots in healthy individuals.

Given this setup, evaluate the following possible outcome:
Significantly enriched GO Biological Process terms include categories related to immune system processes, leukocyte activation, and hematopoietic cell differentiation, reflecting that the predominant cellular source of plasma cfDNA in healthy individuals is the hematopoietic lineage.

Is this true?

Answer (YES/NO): YES